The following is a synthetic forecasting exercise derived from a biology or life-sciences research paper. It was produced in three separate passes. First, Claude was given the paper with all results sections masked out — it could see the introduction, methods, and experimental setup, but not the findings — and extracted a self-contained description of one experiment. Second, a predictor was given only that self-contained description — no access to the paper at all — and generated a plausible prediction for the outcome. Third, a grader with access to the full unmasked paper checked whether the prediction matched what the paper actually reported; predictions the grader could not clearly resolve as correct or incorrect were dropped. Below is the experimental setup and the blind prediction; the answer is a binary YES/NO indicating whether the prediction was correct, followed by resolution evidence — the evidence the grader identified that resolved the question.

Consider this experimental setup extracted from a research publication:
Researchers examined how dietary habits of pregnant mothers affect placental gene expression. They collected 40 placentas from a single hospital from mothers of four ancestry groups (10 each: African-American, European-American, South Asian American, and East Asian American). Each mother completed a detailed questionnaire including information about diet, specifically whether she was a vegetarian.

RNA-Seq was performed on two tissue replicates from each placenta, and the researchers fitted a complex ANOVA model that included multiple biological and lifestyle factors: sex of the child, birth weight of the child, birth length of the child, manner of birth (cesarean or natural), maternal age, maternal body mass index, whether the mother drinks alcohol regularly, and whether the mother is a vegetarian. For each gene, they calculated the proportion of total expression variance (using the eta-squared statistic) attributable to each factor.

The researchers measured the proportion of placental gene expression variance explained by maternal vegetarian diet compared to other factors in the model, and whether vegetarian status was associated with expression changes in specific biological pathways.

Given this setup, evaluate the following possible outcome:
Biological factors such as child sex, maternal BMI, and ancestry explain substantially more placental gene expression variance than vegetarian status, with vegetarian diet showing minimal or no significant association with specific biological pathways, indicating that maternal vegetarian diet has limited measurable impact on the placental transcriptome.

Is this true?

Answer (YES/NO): NO